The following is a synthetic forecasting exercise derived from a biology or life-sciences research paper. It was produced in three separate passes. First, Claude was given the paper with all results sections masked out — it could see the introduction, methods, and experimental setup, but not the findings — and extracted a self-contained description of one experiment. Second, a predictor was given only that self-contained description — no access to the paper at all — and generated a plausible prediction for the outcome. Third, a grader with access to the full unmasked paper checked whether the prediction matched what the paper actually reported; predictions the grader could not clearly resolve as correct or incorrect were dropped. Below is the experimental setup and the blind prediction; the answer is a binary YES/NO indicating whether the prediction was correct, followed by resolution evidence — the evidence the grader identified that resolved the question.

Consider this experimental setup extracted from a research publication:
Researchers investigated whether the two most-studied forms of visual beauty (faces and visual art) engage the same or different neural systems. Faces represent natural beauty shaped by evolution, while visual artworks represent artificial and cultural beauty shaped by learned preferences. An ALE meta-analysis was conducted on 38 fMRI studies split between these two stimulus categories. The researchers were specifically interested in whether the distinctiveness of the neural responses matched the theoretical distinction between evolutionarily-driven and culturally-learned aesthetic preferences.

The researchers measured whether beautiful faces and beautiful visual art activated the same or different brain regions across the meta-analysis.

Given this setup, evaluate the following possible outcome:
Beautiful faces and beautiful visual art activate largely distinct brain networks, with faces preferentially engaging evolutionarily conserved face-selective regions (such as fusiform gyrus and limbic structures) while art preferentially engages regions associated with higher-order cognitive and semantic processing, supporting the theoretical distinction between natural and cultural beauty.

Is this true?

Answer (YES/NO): NO